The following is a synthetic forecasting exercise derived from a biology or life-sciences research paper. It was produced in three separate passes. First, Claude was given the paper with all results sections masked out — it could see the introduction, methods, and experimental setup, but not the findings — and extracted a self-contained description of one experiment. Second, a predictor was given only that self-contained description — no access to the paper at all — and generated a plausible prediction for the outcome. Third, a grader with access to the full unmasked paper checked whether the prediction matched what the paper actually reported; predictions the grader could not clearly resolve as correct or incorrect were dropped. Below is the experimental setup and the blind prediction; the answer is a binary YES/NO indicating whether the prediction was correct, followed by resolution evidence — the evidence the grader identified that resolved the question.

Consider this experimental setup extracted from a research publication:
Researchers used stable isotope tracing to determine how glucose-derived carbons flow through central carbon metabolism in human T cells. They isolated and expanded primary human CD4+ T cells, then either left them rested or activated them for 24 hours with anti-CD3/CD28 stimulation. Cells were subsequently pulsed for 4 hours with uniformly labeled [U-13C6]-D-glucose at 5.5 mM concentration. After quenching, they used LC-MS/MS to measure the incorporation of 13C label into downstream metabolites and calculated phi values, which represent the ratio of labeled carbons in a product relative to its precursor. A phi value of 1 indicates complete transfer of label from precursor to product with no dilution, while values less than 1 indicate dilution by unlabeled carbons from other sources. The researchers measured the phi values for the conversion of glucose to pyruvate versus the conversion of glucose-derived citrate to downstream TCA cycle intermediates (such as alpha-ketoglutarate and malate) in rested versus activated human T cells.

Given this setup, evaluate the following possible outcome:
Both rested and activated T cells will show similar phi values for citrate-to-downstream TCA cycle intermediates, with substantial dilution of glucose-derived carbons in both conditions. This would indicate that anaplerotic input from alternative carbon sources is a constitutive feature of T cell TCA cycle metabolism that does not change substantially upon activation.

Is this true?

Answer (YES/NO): NO